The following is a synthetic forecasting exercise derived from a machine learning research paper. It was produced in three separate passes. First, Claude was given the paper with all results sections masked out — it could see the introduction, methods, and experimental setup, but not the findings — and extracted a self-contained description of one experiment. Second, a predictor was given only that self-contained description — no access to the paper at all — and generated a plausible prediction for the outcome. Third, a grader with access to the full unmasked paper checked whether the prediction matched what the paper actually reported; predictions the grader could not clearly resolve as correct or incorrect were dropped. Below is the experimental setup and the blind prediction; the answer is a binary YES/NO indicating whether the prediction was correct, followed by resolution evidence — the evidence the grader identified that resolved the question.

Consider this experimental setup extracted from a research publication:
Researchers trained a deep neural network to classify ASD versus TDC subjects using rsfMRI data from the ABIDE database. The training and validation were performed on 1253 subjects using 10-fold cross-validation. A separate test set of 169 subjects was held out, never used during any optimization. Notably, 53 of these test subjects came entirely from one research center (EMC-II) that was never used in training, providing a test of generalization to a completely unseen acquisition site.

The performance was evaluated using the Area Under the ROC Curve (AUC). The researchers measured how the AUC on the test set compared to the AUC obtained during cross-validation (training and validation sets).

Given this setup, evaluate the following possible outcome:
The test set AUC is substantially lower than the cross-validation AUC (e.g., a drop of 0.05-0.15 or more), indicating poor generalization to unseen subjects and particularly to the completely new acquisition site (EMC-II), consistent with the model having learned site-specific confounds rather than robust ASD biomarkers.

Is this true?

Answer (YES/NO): NO